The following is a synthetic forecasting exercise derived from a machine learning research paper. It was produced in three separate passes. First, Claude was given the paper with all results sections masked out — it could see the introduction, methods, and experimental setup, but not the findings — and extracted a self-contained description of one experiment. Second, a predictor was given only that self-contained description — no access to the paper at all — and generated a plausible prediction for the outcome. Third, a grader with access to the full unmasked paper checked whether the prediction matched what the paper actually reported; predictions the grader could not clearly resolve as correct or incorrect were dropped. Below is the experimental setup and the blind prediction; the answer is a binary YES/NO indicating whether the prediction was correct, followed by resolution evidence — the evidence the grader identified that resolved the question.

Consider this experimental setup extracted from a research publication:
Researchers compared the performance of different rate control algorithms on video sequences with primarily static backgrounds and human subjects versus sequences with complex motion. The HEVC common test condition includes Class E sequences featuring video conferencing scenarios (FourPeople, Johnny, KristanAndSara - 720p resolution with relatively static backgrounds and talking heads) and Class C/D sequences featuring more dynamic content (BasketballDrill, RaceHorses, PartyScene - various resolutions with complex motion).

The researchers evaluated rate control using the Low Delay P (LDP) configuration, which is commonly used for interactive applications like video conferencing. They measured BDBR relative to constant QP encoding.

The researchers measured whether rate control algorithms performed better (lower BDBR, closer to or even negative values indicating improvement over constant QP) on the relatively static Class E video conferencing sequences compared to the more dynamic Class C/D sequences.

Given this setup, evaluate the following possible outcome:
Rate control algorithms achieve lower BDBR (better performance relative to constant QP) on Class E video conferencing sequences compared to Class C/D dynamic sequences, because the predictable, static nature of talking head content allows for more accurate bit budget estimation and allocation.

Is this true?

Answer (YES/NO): YES